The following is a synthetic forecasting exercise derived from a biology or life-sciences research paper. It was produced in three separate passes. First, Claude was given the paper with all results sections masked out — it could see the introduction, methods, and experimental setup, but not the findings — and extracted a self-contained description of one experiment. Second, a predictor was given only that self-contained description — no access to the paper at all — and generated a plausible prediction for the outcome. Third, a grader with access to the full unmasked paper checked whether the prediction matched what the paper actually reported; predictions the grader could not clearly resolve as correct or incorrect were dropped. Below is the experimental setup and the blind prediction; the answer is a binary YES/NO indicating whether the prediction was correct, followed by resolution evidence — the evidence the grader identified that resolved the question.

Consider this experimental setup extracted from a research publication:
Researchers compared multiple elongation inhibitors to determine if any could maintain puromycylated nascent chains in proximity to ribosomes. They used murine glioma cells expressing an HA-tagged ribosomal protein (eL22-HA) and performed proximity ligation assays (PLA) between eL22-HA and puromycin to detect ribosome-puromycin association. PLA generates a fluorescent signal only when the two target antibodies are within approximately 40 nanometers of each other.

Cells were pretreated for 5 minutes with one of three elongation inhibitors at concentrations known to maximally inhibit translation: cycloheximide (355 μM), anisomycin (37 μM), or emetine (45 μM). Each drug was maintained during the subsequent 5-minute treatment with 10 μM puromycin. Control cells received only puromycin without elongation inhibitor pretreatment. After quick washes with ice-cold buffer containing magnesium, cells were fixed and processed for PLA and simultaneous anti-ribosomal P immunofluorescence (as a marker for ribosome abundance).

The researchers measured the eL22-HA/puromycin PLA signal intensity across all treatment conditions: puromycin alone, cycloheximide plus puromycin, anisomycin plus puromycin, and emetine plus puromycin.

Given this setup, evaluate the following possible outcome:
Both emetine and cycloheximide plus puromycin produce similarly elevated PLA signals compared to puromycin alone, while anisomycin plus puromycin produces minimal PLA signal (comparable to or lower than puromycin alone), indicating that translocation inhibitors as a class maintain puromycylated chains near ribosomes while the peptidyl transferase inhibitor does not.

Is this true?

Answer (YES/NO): NO